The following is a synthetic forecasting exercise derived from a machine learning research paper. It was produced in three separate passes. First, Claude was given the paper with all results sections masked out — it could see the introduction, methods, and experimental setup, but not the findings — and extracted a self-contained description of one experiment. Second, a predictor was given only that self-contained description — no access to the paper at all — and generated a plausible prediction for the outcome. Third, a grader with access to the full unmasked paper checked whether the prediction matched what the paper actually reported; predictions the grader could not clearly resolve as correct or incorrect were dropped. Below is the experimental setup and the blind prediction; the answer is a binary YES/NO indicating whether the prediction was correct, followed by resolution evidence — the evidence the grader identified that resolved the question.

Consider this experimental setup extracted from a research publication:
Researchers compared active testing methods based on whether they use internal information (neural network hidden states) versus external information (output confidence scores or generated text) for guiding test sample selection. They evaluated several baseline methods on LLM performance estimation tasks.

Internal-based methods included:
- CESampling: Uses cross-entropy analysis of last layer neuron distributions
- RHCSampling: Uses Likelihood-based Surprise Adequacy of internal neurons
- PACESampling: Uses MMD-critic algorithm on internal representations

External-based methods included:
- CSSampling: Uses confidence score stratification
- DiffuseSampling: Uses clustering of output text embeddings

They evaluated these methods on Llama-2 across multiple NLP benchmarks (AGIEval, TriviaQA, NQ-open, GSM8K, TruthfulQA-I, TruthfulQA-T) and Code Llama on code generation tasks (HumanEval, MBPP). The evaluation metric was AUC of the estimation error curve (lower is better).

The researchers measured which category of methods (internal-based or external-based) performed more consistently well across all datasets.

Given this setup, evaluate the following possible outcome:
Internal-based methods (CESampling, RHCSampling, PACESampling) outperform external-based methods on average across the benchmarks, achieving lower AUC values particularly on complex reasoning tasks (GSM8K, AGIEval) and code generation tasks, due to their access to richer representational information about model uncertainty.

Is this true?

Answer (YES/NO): NO